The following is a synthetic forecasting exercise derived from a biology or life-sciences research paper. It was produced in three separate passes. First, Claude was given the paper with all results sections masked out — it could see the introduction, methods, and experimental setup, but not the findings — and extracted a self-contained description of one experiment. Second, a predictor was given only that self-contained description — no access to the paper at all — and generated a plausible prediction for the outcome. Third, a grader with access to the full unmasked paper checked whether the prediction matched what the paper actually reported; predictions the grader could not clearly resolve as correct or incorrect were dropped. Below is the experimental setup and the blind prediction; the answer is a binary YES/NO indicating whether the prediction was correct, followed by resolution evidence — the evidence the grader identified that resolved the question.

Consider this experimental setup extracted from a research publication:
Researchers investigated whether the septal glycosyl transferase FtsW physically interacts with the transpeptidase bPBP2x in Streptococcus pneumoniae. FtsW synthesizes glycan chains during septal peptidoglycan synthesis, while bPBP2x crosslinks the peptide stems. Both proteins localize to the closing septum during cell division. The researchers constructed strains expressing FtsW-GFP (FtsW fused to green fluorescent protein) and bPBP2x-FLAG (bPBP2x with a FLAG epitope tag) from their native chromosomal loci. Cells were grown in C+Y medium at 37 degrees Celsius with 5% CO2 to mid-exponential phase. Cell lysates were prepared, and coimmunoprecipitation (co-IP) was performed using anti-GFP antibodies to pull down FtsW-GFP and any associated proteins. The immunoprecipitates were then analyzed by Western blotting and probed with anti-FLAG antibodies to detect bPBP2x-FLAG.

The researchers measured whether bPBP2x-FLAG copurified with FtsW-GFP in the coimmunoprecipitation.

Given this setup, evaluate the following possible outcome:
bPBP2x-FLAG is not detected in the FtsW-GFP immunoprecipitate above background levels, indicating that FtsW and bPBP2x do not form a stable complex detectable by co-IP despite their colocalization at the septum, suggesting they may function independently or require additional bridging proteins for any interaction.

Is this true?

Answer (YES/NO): NO